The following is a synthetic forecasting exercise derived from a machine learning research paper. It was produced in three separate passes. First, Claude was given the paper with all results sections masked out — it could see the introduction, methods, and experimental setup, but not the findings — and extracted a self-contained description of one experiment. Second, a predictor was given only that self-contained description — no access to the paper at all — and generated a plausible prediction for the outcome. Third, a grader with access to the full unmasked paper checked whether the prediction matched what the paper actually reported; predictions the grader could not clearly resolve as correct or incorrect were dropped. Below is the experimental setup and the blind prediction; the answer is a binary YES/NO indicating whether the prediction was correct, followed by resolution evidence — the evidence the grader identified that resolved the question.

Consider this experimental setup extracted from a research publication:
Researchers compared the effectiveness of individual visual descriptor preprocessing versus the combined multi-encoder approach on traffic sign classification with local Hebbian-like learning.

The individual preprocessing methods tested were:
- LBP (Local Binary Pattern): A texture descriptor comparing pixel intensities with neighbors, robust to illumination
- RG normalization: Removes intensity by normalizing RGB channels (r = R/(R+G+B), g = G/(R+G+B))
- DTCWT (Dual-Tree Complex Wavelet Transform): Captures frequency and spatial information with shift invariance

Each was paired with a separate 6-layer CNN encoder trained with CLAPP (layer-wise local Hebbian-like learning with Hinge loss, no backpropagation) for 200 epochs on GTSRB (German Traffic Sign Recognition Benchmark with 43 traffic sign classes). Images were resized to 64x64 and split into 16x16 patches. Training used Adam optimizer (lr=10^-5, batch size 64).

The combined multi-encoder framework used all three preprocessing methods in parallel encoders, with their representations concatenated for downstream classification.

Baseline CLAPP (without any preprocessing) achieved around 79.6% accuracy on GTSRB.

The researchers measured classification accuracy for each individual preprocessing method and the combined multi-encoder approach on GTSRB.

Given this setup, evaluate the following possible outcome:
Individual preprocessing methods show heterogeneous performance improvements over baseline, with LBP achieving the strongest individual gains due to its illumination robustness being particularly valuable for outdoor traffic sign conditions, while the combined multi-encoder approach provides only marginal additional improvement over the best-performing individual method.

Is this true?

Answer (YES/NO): NO